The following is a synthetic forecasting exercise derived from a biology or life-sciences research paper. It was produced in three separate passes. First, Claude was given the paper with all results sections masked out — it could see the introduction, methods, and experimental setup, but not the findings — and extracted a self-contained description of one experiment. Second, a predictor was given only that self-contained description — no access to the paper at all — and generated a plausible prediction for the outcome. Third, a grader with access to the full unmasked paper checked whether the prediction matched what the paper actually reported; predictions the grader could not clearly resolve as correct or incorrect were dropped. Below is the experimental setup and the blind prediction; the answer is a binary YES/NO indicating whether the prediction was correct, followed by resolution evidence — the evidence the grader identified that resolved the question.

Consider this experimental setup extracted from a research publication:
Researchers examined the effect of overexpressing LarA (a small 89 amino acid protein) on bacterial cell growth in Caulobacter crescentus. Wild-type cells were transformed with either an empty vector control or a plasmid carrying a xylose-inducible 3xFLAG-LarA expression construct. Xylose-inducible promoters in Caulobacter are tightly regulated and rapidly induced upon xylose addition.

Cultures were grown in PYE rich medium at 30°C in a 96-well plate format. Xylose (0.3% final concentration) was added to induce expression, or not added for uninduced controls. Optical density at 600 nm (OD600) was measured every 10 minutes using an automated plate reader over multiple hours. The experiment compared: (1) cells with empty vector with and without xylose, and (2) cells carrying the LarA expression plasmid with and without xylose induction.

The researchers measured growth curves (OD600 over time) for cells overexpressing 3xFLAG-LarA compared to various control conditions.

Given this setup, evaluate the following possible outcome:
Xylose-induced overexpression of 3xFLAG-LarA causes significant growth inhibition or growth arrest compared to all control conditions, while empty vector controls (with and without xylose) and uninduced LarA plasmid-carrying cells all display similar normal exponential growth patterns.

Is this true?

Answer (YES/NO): YES